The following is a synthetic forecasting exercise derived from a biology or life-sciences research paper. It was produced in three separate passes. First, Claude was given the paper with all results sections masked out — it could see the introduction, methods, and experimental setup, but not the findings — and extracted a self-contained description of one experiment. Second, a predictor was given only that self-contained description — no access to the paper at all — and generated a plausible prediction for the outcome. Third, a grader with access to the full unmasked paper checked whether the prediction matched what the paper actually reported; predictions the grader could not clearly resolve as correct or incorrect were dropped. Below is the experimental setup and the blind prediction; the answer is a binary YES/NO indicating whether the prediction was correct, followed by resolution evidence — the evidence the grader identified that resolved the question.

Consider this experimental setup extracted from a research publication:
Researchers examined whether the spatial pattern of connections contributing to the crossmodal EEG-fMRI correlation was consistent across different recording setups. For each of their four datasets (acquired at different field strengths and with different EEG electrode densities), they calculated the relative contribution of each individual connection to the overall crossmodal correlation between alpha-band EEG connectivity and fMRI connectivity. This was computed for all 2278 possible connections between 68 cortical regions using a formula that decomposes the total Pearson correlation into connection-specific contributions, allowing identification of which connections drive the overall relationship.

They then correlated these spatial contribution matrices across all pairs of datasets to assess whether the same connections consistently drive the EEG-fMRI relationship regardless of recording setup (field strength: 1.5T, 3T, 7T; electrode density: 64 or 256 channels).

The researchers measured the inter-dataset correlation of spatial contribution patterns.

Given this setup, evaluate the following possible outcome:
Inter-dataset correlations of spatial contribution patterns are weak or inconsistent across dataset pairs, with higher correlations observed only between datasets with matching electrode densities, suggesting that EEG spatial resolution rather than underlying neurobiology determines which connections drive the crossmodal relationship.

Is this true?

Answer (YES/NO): NO